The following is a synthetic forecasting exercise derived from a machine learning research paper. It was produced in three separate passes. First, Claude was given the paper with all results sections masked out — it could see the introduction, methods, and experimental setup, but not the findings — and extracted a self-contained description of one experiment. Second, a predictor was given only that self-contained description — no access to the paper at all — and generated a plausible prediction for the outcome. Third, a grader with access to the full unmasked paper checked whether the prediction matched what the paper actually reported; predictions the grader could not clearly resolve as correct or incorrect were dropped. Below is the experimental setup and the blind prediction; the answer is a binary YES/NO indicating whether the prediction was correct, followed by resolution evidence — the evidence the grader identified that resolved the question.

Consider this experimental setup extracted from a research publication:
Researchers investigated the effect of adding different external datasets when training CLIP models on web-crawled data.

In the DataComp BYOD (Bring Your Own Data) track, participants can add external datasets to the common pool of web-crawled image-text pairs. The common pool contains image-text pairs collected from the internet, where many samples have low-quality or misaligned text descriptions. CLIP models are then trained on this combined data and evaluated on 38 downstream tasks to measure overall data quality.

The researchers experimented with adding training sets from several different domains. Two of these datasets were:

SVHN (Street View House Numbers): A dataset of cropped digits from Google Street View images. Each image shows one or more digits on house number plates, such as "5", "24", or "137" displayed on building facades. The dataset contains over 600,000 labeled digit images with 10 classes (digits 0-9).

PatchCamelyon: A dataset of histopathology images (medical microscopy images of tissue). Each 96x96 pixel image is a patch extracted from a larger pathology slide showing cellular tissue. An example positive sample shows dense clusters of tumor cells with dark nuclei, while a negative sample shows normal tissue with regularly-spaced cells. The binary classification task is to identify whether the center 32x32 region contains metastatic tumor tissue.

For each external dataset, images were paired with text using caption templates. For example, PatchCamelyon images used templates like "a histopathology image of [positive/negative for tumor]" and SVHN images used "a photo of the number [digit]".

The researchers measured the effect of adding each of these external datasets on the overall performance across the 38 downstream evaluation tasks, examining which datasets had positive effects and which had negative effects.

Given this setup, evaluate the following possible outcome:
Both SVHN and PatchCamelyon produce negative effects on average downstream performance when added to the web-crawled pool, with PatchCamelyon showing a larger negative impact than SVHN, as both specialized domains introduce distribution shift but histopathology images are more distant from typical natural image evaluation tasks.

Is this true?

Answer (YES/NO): NO